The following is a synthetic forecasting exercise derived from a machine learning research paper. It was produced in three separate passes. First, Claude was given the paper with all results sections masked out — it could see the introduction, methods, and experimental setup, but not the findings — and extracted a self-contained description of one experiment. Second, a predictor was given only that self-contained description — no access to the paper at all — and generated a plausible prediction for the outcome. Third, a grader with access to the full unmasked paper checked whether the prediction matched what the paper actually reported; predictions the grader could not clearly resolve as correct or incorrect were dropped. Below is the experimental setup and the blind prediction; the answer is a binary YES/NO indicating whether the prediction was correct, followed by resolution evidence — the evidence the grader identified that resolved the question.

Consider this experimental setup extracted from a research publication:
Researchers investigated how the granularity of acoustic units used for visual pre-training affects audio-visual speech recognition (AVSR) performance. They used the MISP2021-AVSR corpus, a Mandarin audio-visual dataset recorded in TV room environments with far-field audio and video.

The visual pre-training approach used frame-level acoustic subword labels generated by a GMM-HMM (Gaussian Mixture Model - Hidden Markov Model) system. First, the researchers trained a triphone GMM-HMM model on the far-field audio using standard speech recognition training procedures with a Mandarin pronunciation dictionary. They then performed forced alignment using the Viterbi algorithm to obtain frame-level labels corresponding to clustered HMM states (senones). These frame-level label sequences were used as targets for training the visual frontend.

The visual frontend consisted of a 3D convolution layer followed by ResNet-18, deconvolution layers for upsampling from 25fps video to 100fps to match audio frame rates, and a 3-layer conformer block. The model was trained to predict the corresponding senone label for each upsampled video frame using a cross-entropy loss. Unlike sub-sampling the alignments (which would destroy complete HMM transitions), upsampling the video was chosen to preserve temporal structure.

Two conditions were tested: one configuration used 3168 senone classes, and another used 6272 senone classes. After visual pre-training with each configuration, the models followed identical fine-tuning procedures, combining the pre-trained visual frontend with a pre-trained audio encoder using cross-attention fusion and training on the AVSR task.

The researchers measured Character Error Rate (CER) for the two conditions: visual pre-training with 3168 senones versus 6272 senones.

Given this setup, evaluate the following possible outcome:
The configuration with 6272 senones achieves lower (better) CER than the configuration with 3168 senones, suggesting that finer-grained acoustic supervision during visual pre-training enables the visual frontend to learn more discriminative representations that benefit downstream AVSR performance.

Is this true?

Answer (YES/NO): NO